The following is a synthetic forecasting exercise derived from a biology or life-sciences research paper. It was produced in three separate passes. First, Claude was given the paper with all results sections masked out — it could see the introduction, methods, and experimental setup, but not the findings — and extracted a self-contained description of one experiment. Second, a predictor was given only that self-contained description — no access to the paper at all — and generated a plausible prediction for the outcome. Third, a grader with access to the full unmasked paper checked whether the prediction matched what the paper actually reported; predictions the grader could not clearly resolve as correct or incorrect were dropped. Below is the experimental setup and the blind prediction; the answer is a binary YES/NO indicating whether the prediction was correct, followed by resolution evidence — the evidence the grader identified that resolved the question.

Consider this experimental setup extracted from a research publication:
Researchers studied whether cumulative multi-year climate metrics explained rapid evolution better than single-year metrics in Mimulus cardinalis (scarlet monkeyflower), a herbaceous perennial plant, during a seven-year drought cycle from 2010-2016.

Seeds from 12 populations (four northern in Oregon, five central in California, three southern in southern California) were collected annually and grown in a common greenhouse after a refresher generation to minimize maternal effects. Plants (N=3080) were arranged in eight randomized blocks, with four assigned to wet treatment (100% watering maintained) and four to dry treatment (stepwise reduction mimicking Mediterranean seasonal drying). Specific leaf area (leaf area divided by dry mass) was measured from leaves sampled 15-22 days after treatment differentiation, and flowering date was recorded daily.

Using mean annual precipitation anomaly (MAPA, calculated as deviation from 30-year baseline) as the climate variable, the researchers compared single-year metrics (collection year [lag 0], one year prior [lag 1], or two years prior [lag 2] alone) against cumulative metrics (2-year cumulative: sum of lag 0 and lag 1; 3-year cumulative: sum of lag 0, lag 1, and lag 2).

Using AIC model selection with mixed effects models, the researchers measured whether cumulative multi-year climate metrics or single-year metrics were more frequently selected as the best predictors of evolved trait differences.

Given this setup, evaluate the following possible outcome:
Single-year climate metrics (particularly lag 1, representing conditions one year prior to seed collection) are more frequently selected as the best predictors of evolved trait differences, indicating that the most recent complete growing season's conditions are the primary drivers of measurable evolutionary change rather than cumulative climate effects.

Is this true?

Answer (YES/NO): NO